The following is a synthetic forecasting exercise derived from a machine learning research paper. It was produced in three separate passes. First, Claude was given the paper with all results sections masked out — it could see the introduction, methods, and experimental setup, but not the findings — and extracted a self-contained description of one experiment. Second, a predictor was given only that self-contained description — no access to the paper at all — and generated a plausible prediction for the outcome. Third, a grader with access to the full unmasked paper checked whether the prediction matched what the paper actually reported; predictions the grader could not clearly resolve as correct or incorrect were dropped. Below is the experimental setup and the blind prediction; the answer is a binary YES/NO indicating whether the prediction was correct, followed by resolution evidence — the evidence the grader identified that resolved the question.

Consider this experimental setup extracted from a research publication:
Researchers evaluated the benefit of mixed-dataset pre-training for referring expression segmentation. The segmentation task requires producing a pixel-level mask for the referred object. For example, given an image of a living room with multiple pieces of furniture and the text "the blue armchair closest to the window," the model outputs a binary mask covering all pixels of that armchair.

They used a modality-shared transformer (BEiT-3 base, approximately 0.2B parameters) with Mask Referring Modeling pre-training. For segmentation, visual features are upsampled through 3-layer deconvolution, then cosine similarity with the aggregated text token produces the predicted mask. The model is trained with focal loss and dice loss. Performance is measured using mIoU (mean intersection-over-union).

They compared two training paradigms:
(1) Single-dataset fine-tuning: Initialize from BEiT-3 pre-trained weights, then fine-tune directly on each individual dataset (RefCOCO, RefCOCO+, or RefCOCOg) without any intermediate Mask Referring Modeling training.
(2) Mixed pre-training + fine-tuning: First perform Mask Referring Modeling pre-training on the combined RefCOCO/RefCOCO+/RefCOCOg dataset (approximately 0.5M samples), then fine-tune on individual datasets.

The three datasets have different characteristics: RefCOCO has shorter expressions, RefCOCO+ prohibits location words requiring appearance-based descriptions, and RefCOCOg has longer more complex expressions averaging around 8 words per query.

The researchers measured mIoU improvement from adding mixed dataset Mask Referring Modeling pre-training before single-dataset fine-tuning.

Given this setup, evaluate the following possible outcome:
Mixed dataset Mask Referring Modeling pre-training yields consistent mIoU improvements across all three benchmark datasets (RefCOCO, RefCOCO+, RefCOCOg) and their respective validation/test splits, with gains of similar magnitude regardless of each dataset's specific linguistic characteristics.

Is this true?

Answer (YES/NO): NO